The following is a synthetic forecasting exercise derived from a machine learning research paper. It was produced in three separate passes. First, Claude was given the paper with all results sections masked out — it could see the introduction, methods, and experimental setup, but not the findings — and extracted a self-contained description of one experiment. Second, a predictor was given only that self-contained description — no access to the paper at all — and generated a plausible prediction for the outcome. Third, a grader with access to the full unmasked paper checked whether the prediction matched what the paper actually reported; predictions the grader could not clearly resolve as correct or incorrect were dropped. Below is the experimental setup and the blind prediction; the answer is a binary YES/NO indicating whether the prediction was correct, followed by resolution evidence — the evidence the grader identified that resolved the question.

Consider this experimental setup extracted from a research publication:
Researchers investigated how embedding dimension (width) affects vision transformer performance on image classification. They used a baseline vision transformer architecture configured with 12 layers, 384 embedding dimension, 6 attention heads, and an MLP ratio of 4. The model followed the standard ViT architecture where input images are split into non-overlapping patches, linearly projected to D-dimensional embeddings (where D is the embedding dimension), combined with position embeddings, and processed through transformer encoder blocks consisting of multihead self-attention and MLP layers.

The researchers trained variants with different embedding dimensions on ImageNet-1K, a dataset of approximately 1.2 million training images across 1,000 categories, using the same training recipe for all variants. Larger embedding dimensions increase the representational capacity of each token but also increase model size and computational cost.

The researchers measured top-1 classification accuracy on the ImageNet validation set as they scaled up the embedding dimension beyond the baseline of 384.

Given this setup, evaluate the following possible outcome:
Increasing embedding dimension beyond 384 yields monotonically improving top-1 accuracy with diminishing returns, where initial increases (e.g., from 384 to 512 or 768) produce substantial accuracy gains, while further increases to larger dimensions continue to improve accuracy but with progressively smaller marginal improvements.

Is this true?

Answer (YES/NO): YES